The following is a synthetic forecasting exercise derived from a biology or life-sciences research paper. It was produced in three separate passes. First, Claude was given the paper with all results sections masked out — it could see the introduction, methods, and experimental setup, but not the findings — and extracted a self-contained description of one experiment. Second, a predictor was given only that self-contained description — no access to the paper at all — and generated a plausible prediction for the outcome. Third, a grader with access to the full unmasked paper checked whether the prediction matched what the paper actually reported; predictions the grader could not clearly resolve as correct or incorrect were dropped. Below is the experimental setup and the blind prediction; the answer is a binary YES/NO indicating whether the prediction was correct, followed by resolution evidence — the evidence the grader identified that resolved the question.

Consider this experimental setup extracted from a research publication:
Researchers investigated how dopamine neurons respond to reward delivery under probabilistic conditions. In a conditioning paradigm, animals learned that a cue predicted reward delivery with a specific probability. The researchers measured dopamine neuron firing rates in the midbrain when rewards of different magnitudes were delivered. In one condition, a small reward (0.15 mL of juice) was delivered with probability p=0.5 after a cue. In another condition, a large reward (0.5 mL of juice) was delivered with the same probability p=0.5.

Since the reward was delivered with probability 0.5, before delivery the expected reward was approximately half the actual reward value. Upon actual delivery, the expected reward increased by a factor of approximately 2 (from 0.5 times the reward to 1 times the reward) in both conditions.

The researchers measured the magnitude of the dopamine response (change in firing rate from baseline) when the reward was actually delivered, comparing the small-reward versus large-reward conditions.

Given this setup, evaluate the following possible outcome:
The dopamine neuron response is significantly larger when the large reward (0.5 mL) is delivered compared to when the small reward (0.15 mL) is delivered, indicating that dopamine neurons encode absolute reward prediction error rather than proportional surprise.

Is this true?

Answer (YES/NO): NO